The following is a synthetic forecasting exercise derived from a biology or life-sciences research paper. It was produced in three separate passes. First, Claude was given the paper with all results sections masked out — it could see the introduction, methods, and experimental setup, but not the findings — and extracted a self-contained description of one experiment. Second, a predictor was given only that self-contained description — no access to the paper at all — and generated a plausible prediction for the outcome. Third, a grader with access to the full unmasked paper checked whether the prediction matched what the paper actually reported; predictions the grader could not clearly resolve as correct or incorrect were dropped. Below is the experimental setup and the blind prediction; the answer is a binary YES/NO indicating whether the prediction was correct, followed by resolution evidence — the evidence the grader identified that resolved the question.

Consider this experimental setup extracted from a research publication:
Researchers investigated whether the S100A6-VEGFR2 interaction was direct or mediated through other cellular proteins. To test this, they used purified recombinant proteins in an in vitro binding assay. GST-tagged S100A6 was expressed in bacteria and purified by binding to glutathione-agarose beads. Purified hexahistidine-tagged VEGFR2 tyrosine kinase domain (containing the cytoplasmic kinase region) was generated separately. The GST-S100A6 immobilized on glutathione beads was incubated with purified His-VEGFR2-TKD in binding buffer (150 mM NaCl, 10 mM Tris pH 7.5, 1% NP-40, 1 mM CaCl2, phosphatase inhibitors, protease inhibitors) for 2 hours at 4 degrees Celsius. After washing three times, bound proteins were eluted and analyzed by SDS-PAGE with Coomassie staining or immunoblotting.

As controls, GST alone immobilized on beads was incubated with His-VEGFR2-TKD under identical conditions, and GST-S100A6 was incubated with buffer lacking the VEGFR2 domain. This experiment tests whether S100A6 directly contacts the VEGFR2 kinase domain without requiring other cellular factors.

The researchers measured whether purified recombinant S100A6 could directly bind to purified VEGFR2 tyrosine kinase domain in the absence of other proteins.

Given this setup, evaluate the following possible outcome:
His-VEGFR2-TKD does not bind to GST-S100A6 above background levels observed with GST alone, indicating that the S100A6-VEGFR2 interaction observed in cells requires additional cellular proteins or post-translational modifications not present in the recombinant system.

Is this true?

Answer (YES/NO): NO